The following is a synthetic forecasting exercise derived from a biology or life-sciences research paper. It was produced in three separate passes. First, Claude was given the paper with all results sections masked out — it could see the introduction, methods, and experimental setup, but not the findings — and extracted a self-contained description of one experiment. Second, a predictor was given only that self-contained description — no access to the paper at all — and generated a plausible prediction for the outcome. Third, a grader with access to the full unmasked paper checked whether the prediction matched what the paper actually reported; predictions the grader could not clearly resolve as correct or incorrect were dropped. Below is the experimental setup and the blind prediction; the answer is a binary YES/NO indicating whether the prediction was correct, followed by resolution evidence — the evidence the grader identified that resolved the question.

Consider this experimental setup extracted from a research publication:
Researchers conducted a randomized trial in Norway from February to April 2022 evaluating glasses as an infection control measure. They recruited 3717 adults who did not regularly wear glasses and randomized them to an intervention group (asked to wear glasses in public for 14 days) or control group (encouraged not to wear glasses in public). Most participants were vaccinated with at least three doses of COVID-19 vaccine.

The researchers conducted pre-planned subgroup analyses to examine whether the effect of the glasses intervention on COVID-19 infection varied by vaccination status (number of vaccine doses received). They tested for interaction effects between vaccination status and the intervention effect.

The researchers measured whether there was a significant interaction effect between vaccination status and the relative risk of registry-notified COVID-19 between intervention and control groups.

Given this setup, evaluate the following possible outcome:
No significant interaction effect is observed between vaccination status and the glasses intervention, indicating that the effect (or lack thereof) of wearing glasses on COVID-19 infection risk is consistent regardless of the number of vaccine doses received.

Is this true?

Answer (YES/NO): NO